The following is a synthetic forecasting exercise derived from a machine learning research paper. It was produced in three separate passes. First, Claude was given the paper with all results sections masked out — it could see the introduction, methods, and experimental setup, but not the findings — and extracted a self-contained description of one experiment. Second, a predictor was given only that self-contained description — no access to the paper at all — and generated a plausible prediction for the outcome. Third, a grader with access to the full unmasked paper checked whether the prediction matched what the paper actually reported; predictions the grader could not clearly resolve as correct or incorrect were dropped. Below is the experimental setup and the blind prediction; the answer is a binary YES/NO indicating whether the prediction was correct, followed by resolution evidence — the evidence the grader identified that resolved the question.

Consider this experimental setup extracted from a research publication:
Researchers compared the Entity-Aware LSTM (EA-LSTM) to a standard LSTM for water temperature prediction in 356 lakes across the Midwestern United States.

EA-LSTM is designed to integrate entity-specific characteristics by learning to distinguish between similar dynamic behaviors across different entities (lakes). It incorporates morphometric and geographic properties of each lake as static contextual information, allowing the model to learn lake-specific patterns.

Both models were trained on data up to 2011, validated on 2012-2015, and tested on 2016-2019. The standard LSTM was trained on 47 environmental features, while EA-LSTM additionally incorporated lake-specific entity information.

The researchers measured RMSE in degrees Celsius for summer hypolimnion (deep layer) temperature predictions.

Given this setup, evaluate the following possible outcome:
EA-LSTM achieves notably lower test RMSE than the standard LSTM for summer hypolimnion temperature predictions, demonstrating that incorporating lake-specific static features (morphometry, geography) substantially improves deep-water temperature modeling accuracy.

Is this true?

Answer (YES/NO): NO